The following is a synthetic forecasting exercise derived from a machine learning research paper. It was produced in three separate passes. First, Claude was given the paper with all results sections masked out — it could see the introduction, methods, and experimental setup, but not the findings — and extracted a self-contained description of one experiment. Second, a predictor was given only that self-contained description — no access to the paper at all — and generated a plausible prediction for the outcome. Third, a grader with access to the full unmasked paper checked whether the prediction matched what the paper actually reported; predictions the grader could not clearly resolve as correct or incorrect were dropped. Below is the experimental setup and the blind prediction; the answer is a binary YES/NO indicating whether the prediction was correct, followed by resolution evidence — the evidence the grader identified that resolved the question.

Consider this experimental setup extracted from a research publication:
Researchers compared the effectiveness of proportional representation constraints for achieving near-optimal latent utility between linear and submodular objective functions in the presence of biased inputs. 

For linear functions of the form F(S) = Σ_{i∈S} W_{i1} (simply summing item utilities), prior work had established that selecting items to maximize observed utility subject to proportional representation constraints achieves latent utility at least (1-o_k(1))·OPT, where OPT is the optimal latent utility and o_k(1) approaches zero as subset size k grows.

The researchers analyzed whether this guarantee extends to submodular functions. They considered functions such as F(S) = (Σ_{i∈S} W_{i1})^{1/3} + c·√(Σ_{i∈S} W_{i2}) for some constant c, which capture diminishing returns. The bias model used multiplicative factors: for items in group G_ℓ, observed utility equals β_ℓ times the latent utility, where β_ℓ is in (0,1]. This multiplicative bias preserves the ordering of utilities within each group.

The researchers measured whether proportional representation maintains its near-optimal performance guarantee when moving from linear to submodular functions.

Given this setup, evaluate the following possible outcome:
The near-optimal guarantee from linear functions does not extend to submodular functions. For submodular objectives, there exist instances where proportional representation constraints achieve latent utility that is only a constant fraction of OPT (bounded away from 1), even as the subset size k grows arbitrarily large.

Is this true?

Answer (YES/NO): NO